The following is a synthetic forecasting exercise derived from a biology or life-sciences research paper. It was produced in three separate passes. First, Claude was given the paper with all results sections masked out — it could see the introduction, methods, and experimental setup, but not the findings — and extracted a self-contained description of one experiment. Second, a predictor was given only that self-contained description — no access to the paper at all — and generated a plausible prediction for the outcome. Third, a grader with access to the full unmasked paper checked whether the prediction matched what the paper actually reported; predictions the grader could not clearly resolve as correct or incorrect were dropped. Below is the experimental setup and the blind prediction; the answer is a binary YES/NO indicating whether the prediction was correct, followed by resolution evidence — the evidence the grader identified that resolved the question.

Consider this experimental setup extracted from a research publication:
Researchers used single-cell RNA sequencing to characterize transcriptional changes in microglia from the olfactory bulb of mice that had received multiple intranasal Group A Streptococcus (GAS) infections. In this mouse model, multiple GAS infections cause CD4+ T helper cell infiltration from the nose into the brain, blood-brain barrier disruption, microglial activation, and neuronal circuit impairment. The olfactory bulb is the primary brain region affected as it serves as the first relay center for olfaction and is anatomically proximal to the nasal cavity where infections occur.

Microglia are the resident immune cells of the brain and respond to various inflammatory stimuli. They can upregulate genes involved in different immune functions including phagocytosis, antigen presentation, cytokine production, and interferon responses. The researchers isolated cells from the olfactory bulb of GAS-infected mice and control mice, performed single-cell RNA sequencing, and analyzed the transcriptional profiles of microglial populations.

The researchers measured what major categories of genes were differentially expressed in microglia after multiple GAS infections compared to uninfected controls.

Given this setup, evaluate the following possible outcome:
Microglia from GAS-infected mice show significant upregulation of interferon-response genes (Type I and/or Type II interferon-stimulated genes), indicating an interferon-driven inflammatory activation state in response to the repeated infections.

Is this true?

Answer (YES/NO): YES